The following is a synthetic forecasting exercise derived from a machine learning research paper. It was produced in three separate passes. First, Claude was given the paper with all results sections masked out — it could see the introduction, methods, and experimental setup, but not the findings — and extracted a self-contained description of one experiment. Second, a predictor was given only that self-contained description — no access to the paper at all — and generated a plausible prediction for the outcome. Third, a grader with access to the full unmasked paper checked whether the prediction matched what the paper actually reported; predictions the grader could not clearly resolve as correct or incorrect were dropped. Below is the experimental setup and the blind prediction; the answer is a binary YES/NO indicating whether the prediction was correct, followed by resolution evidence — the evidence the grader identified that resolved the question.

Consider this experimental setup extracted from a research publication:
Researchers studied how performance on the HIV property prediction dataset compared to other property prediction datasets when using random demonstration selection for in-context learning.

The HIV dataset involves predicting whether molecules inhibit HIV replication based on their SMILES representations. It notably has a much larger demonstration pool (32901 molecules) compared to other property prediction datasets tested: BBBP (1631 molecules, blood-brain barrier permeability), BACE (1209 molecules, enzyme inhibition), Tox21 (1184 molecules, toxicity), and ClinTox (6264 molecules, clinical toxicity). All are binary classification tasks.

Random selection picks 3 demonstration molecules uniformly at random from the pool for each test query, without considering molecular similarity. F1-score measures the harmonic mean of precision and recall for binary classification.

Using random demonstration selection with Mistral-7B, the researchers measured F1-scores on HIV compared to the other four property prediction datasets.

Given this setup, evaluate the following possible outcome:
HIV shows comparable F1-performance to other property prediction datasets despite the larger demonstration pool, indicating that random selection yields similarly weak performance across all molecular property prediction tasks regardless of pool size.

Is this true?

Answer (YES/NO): NO